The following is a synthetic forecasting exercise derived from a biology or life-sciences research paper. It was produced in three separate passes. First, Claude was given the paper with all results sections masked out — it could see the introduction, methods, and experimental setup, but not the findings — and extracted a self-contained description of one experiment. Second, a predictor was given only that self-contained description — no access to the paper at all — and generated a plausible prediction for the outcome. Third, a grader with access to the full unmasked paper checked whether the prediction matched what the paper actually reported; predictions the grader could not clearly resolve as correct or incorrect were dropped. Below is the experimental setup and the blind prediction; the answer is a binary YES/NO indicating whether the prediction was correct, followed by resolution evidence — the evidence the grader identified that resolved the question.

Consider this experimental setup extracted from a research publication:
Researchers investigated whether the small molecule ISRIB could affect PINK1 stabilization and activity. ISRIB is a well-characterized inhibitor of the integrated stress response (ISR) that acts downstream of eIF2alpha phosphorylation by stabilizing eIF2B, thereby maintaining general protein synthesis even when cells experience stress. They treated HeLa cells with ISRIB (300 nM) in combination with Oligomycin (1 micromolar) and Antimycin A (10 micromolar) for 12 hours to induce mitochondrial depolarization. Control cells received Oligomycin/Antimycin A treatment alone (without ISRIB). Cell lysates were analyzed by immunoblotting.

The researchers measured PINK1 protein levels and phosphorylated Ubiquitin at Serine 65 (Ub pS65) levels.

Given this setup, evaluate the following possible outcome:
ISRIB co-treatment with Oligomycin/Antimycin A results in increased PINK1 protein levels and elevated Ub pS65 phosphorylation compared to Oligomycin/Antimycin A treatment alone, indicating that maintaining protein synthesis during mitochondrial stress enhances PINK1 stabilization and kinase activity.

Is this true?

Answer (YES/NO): YES